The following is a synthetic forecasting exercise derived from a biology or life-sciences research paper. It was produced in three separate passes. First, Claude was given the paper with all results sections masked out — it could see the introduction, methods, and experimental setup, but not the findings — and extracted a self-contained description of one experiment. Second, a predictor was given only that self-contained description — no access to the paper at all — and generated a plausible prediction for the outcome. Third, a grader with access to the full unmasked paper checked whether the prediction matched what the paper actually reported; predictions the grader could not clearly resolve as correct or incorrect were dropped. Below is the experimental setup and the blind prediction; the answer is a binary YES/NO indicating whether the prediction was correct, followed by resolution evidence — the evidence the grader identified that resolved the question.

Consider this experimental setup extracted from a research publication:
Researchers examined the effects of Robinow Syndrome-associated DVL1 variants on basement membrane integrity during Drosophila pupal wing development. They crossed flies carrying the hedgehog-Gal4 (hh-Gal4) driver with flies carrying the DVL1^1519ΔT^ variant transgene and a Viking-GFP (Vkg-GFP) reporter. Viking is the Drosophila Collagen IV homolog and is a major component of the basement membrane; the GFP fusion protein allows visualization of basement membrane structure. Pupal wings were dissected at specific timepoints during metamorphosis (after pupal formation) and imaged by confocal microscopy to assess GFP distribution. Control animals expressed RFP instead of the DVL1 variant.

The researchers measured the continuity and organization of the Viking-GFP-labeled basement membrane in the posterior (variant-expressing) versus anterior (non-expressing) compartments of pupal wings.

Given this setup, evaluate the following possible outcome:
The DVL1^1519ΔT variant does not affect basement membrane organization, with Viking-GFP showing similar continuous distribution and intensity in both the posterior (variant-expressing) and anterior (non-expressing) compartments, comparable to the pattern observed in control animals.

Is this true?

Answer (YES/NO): NO